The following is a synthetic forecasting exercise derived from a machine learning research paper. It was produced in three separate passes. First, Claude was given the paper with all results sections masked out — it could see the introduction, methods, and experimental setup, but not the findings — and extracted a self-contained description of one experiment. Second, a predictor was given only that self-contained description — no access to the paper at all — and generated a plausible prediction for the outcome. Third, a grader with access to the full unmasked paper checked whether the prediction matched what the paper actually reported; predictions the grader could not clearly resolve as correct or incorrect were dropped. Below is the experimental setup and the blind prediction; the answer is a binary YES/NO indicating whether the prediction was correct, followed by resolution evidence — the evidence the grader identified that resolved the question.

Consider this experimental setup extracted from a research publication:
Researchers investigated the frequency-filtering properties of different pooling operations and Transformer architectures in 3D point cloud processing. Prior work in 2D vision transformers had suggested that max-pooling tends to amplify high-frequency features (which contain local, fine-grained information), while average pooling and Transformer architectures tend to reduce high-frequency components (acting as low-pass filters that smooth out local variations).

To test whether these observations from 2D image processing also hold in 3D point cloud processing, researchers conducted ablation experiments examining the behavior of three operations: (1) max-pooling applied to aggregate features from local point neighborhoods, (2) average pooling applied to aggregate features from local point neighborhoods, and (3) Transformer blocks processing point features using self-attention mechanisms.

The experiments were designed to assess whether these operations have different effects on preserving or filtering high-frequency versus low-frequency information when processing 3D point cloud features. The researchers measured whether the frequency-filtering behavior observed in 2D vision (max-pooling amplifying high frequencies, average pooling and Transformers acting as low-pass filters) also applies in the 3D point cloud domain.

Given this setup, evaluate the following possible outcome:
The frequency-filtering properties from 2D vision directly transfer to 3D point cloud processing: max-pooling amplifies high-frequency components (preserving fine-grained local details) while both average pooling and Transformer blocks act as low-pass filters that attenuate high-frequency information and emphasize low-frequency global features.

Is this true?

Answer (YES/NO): YES